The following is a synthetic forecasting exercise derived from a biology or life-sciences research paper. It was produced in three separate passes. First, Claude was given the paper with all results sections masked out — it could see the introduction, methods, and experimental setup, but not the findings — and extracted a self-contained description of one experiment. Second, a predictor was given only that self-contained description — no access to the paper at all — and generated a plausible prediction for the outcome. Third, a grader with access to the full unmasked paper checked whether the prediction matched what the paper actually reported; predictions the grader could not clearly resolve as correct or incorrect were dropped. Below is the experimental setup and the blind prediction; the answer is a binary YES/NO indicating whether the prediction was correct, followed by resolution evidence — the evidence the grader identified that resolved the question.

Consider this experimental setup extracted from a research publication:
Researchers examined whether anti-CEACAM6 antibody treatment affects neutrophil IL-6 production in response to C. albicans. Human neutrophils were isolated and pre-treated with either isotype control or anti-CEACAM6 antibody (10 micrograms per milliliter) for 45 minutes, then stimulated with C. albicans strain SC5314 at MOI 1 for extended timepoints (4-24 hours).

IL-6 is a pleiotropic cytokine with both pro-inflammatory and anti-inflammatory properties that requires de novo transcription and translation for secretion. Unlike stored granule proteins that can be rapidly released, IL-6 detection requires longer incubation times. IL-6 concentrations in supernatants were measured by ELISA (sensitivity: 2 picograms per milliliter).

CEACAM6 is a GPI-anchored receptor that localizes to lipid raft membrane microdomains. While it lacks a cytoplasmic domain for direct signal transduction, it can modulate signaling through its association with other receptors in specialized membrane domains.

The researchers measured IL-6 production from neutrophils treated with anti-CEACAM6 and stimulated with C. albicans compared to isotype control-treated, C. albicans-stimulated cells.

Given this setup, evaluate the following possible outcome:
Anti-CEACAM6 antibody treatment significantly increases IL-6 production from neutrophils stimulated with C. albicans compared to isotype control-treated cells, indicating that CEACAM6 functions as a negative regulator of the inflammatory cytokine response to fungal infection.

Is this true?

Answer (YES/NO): NO